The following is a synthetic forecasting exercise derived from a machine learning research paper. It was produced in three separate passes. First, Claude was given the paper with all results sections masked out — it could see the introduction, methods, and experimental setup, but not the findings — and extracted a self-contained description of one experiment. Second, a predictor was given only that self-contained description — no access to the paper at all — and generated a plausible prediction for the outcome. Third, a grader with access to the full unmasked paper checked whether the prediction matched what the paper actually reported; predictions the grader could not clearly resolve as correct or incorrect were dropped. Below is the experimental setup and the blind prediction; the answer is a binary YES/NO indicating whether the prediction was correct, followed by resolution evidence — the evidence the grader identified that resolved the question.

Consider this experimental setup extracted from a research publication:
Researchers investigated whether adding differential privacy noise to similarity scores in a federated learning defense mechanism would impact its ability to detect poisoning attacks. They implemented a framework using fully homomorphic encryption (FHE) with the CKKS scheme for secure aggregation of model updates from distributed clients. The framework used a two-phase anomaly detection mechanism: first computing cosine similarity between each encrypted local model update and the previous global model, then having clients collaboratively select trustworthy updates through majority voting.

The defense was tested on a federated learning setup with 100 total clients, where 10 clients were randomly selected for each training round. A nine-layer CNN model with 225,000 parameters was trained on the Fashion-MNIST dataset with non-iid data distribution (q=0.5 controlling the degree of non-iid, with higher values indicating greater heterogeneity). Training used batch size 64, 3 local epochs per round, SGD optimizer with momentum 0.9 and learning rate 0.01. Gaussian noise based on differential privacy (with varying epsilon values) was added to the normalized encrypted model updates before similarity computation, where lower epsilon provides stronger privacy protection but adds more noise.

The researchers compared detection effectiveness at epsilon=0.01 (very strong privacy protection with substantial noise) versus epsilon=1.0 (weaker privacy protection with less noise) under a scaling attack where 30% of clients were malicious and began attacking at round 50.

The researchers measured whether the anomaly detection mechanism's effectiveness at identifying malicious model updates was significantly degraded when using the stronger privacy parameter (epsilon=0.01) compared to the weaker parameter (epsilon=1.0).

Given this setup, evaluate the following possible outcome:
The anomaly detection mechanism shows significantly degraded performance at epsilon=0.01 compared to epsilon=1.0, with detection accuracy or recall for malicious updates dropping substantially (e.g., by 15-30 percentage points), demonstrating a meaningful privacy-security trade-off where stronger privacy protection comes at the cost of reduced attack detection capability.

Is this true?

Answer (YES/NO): NO